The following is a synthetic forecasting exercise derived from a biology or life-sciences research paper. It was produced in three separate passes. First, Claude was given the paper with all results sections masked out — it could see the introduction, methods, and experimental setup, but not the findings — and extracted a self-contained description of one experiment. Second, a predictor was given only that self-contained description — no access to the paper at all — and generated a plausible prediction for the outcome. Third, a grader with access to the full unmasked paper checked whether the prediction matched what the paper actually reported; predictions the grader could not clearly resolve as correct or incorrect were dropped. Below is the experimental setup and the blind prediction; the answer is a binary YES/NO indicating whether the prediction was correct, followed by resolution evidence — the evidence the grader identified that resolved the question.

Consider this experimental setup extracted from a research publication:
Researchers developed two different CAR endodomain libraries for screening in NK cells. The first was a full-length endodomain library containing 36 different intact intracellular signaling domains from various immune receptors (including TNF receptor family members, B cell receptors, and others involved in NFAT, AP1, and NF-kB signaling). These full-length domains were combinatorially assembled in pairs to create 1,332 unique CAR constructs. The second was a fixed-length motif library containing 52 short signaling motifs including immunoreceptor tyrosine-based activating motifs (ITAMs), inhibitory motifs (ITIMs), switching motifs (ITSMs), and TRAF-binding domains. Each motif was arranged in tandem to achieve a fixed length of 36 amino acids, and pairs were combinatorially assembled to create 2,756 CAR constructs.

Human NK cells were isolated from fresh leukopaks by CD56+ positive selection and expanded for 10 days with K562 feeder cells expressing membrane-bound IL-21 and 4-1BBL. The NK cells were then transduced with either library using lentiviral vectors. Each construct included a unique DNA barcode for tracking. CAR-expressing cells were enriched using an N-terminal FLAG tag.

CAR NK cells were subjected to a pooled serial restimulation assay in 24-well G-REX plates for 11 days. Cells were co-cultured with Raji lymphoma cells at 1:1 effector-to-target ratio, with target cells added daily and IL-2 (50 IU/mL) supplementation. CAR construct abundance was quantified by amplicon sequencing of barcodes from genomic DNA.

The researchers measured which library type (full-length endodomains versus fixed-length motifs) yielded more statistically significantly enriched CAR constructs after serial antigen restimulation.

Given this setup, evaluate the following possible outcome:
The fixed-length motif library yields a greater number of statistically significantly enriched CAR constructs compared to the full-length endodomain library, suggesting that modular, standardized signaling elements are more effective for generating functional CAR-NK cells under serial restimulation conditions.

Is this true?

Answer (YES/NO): NO